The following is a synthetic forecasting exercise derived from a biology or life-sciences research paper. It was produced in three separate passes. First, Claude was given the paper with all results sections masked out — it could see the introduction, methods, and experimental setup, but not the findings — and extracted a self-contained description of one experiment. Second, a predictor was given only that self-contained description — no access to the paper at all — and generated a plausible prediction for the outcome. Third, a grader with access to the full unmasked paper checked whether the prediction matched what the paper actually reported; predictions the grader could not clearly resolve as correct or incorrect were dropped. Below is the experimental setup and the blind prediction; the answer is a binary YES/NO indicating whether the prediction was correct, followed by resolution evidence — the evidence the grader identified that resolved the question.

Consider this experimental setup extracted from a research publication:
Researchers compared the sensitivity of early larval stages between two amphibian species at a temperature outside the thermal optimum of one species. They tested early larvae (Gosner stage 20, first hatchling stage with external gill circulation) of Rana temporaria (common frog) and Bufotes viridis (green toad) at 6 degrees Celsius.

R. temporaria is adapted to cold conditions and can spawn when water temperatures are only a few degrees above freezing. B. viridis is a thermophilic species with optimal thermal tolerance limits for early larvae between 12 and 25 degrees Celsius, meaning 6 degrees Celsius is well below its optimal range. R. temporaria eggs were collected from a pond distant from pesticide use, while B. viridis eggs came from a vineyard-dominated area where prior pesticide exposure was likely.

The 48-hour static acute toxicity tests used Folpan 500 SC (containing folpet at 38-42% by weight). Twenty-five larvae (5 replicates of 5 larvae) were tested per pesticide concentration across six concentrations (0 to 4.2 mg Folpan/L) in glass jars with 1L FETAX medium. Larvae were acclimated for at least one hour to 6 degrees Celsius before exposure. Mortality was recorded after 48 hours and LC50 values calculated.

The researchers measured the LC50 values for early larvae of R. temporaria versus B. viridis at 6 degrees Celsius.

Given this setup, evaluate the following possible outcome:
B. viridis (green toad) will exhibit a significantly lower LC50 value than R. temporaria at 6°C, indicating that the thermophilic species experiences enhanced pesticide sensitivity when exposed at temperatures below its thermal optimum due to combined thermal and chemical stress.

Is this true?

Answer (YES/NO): NO